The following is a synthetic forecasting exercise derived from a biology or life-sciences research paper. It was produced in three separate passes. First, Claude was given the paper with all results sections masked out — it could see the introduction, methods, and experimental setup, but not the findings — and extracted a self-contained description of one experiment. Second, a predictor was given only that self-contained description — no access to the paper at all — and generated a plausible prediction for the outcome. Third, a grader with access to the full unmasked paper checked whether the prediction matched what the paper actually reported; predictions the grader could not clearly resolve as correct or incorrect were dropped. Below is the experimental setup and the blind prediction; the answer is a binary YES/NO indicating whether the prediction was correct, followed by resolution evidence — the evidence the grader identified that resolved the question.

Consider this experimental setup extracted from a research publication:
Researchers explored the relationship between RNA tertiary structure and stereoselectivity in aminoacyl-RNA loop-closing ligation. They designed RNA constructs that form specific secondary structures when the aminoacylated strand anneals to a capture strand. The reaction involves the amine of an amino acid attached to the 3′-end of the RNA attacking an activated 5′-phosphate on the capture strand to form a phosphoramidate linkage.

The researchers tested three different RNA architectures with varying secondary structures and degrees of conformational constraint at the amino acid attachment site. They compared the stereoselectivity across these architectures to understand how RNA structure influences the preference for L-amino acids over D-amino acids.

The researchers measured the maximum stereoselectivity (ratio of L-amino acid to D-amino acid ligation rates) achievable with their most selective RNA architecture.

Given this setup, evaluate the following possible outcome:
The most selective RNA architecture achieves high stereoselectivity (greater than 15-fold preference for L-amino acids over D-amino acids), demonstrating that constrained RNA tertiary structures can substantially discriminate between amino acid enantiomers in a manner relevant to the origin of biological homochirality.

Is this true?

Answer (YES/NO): YES